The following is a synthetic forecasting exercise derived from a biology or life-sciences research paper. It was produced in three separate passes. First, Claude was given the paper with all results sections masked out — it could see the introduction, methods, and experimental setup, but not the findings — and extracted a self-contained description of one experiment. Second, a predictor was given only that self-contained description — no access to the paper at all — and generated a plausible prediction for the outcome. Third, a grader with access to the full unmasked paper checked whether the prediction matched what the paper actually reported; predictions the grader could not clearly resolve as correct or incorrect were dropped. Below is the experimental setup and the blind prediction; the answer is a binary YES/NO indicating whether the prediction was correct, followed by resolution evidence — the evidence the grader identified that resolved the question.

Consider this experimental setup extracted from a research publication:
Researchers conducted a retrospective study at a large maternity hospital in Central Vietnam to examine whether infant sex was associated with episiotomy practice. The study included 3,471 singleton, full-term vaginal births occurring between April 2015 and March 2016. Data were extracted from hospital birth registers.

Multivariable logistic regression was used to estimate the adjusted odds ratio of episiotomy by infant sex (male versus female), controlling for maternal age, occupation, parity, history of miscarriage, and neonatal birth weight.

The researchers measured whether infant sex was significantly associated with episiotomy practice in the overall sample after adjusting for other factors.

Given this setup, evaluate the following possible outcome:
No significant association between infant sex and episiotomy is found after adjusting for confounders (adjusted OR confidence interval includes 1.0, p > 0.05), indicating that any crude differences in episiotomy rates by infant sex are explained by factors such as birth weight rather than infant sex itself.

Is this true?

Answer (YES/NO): YES